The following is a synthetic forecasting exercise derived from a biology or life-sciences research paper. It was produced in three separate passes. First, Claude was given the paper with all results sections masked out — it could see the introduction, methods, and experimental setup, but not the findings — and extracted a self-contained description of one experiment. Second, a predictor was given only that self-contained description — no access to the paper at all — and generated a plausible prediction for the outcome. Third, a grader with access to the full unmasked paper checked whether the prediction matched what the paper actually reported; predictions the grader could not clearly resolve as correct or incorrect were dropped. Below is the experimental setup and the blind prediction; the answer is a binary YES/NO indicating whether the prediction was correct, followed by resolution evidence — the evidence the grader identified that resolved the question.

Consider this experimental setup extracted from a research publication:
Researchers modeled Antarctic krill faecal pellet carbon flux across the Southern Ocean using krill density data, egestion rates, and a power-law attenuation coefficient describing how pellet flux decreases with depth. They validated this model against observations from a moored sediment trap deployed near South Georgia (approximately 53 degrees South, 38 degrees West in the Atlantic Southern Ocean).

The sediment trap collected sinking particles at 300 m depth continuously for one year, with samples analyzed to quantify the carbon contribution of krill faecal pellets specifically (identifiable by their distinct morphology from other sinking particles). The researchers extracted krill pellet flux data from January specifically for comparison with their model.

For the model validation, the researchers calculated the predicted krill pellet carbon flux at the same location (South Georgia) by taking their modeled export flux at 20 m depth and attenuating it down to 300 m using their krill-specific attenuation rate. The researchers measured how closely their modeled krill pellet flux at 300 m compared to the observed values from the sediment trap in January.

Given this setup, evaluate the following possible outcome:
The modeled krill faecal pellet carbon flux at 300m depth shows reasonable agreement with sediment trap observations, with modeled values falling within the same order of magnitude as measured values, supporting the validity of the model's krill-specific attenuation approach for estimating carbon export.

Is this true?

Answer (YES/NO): YES